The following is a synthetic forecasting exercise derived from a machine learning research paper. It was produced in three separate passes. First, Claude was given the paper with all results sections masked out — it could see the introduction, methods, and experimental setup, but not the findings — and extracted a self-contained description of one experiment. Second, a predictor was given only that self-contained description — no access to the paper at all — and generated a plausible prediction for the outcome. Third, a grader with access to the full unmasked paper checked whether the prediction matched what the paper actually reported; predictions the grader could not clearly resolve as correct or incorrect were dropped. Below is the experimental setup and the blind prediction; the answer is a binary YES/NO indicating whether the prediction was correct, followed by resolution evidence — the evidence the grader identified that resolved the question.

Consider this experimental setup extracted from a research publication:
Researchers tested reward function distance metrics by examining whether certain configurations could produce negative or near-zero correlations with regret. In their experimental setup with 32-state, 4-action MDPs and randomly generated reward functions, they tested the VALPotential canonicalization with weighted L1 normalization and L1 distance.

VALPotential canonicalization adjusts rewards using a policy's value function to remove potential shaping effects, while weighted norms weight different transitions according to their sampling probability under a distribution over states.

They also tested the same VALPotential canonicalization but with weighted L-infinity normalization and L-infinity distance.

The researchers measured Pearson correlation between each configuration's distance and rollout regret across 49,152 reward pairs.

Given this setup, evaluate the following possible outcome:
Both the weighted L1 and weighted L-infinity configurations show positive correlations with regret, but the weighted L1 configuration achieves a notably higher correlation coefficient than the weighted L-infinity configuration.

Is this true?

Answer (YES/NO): NO